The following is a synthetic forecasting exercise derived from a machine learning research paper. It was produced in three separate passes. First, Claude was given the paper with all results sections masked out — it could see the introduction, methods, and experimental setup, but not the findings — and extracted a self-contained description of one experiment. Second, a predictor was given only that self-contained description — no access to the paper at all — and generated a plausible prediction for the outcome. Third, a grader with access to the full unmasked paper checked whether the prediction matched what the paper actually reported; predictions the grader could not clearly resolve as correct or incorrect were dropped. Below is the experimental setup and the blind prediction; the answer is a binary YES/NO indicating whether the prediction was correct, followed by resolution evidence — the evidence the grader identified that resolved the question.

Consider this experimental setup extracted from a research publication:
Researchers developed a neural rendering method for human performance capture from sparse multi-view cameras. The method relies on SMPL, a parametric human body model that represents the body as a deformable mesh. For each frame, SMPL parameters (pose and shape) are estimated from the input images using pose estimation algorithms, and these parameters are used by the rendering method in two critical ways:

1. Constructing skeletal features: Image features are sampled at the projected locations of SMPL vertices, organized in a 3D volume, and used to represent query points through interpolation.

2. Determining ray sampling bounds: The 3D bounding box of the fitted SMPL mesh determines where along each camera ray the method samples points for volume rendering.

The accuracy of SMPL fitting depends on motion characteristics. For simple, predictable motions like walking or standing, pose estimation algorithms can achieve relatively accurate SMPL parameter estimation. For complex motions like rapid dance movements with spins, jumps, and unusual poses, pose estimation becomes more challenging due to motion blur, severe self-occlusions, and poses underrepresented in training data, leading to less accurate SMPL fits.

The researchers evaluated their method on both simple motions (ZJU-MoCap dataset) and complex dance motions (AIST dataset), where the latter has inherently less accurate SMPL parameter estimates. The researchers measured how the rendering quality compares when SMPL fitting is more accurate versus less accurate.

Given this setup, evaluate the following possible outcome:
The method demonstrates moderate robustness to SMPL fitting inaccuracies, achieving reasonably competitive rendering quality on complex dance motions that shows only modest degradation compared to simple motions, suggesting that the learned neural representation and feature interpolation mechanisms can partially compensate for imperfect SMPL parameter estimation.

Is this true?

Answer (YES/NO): NO